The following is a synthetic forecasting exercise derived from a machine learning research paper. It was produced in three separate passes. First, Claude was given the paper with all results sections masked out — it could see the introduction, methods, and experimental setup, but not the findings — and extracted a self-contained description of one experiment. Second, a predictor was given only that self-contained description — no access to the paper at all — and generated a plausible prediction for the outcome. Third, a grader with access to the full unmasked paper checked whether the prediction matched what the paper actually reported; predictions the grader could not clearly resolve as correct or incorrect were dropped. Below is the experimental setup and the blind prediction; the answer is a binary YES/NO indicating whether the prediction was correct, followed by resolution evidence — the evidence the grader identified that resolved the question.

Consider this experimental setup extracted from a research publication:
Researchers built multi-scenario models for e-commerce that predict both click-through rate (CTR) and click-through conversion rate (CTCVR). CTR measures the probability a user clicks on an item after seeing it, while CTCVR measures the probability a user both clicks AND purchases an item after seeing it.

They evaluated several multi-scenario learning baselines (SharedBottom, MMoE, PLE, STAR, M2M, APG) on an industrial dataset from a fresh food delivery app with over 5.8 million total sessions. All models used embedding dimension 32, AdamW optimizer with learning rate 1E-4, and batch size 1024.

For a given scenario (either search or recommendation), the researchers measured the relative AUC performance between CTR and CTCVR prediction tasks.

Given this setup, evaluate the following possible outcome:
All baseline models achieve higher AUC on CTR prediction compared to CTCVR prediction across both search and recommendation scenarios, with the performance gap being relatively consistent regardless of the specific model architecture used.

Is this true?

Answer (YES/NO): NO